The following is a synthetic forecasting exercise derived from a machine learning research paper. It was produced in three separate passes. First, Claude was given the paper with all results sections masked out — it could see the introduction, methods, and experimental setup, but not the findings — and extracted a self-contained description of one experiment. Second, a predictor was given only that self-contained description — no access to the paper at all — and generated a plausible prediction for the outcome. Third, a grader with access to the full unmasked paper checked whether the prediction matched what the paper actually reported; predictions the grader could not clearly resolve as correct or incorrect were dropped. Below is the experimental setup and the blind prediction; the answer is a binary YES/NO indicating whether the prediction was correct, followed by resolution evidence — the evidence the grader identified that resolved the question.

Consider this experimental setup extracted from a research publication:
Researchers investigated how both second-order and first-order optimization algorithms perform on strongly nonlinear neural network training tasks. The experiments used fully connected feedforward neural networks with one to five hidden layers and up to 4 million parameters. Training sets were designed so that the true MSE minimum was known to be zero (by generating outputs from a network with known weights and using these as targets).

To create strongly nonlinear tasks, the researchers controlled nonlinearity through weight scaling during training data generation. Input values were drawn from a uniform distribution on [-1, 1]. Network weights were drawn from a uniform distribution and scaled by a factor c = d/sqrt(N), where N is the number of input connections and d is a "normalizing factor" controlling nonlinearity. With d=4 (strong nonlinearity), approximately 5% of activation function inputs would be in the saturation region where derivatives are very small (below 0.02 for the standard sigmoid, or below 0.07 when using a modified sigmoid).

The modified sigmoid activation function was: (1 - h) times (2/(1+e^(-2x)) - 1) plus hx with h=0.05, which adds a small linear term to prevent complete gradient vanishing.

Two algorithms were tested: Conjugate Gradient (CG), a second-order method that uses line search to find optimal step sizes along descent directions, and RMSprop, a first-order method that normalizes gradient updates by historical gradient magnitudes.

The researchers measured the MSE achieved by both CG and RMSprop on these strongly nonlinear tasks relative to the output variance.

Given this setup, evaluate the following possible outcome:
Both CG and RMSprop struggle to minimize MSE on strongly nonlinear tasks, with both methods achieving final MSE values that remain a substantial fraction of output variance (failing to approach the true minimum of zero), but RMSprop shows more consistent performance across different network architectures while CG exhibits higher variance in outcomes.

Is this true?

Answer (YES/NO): NO